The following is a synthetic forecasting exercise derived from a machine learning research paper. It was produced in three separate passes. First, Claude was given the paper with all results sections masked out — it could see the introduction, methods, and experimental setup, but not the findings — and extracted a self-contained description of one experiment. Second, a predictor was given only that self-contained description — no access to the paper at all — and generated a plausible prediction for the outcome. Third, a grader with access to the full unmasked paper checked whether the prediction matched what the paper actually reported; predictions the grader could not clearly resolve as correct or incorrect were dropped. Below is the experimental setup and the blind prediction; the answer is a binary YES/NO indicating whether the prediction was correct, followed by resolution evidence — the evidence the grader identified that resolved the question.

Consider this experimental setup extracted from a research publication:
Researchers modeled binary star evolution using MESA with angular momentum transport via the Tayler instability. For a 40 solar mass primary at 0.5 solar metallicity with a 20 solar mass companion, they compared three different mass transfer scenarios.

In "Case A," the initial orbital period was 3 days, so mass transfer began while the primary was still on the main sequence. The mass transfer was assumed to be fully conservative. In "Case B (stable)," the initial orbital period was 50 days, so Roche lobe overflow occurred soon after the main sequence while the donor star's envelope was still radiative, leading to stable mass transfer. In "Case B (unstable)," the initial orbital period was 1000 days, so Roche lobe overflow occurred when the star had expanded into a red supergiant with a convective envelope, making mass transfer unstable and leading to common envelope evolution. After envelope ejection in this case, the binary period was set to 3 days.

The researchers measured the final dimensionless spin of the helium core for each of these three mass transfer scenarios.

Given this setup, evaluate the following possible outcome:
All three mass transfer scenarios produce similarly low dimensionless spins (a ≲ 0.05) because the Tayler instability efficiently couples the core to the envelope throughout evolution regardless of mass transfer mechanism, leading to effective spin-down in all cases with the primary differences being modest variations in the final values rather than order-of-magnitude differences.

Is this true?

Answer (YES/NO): YES